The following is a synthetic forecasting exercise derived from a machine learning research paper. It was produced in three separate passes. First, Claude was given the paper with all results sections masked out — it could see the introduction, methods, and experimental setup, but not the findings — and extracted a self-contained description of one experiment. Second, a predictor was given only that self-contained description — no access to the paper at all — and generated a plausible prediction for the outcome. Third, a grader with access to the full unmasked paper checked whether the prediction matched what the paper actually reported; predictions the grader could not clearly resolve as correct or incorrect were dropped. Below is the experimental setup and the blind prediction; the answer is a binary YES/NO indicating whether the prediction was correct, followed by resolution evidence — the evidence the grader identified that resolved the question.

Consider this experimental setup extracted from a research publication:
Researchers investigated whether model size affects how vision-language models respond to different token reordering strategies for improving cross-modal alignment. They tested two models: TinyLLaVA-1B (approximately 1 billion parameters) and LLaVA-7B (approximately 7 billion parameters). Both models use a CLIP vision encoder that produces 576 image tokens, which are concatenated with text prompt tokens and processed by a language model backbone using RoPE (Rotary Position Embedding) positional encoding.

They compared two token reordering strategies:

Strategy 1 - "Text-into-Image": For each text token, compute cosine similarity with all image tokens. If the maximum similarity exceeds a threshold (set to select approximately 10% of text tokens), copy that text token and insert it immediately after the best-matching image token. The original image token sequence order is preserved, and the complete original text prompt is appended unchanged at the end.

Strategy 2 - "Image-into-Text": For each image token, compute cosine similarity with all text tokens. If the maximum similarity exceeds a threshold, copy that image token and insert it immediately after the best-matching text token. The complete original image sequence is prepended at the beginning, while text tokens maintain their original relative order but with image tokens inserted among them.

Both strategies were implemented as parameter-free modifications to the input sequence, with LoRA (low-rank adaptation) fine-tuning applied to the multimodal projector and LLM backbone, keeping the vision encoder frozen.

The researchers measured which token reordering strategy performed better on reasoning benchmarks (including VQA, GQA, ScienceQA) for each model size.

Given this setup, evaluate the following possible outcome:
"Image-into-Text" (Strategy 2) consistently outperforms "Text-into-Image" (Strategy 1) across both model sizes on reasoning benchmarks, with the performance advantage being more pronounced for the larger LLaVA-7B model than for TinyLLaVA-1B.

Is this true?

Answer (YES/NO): NO